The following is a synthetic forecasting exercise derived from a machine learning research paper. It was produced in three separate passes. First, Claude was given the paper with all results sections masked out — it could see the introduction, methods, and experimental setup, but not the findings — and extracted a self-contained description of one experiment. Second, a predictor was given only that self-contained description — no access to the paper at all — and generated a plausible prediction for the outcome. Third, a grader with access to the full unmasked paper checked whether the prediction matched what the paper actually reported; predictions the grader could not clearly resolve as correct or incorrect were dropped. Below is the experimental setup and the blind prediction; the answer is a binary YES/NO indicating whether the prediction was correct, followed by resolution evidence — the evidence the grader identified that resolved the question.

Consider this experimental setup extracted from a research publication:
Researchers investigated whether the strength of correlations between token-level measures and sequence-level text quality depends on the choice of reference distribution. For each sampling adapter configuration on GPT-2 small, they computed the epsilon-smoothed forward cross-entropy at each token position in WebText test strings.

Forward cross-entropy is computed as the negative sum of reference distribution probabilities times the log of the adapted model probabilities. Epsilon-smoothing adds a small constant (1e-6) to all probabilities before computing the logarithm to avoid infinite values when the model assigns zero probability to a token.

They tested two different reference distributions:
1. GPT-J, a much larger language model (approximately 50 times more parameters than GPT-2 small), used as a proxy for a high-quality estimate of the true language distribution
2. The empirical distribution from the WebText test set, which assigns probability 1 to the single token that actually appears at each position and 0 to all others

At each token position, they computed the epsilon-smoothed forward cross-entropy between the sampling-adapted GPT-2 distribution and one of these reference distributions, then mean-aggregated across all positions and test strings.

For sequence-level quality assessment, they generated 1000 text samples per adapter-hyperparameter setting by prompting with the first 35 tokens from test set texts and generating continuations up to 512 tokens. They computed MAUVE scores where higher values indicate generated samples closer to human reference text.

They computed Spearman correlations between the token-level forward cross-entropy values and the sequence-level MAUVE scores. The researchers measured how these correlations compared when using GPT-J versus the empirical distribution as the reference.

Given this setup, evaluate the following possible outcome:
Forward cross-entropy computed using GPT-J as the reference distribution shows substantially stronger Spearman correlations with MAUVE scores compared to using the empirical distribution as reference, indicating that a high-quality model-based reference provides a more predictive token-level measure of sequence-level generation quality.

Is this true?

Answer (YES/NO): NO